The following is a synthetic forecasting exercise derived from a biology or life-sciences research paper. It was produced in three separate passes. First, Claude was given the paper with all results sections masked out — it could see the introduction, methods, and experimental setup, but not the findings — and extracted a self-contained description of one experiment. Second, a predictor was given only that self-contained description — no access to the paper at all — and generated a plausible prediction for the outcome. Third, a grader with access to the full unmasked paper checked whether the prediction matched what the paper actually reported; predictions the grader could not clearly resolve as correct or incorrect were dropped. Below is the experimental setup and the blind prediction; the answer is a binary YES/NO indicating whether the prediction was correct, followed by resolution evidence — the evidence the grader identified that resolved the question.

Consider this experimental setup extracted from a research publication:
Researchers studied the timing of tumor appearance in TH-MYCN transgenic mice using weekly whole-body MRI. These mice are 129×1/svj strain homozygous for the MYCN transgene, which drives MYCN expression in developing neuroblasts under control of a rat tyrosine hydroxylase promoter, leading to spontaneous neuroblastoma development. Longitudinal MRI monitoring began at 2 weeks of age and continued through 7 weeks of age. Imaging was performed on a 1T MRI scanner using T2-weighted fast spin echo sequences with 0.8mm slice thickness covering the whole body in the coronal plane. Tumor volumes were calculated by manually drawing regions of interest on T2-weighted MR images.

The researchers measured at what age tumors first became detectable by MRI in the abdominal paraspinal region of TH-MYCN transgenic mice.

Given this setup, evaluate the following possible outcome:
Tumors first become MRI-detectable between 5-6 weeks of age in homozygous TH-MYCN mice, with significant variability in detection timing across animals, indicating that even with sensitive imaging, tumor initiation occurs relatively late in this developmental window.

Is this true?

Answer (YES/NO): NO